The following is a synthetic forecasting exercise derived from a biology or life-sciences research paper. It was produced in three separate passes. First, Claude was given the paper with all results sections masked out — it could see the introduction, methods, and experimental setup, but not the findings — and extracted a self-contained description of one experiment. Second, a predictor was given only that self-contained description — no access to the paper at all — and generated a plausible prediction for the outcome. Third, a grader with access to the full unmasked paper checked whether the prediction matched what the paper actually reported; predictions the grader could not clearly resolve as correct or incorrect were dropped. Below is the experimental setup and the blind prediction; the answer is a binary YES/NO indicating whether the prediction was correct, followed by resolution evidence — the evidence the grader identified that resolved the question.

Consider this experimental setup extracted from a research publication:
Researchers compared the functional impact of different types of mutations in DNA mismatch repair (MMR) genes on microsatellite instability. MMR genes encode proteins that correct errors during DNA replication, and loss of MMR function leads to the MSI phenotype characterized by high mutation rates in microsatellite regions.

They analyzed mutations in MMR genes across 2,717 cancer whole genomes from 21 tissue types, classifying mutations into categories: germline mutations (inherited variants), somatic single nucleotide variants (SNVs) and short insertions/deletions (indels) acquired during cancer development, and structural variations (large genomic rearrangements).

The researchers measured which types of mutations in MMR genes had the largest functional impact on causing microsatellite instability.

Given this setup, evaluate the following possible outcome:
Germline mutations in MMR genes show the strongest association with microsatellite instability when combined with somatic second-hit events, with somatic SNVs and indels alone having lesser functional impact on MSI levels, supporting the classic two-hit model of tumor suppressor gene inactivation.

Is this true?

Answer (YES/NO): NO